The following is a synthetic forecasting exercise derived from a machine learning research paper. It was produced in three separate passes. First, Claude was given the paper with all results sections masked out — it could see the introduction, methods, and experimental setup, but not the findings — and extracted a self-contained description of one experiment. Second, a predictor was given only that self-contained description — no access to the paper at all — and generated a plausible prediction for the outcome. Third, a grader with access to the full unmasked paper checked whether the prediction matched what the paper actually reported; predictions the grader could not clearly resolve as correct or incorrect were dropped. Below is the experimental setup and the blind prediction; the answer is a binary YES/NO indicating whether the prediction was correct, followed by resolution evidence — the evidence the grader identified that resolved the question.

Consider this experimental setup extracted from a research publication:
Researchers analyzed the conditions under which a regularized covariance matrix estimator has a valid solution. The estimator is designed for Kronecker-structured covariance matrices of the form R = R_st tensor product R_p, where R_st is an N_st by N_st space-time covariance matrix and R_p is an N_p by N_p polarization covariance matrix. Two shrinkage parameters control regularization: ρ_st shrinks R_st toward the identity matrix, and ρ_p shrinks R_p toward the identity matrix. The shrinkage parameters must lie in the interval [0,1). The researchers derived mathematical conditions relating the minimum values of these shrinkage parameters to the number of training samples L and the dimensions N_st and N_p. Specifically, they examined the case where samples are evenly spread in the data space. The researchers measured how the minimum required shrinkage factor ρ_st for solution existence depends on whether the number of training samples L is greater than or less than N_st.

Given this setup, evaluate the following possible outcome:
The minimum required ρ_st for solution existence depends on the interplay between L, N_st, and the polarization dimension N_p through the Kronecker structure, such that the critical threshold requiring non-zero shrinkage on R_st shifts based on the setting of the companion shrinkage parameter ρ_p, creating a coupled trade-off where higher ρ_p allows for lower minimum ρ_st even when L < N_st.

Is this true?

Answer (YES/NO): NO